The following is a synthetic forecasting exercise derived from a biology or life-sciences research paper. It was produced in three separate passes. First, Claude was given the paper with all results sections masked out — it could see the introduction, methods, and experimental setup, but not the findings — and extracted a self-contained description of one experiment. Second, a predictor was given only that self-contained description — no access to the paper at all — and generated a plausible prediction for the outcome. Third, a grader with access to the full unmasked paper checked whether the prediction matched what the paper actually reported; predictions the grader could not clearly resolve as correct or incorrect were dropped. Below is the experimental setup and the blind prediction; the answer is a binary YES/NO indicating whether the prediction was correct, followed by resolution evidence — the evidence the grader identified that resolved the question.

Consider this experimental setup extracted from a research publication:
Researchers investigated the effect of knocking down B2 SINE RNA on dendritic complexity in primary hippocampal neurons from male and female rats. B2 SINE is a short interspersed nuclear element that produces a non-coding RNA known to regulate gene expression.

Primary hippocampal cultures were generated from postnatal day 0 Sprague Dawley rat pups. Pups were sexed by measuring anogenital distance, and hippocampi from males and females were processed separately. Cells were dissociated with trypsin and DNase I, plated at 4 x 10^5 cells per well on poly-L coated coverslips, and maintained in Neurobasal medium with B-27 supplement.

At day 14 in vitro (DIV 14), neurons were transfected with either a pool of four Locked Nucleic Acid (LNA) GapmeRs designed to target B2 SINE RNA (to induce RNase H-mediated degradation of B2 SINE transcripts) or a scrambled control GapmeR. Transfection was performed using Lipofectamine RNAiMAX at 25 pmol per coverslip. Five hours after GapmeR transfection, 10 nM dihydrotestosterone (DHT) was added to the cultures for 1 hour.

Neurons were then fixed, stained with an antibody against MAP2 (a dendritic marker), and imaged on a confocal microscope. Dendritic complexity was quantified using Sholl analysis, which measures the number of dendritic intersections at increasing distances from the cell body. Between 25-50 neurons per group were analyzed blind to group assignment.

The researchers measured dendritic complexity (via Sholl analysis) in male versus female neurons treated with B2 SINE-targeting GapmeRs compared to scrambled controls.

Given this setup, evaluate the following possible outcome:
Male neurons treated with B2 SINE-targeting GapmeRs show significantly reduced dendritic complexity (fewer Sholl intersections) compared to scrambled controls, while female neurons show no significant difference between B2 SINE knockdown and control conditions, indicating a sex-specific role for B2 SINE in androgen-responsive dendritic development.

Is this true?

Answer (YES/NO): YES